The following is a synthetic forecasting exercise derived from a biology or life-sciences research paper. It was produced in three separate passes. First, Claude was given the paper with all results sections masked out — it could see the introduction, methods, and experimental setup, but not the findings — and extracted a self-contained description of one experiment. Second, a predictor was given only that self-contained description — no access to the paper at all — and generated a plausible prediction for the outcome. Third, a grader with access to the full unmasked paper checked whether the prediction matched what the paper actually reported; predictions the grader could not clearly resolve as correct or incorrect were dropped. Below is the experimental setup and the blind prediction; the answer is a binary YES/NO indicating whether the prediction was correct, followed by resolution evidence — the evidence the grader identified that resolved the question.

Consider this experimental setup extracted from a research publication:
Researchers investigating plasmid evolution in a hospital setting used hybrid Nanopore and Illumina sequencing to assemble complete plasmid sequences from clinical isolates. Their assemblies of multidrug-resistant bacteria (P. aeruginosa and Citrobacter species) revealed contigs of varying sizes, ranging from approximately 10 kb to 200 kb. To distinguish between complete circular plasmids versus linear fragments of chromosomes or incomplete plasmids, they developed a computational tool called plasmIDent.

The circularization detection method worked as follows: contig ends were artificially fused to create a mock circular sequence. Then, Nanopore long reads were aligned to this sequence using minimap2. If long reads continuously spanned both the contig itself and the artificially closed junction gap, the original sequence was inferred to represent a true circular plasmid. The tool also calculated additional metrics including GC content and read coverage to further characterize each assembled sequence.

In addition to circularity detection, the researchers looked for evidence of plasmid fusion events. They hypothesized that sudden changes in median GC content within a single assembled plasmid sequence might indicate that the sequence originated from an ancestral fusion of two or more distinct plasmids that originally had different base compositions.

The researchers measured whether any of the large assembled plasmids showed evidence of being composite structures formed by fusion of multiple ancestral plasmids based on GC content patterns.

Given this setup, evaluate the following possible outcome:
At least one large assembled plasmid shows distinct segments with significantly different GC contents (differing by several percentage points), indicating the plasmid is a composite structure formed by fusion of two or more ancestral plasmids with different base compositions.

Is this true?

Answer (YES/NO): YES